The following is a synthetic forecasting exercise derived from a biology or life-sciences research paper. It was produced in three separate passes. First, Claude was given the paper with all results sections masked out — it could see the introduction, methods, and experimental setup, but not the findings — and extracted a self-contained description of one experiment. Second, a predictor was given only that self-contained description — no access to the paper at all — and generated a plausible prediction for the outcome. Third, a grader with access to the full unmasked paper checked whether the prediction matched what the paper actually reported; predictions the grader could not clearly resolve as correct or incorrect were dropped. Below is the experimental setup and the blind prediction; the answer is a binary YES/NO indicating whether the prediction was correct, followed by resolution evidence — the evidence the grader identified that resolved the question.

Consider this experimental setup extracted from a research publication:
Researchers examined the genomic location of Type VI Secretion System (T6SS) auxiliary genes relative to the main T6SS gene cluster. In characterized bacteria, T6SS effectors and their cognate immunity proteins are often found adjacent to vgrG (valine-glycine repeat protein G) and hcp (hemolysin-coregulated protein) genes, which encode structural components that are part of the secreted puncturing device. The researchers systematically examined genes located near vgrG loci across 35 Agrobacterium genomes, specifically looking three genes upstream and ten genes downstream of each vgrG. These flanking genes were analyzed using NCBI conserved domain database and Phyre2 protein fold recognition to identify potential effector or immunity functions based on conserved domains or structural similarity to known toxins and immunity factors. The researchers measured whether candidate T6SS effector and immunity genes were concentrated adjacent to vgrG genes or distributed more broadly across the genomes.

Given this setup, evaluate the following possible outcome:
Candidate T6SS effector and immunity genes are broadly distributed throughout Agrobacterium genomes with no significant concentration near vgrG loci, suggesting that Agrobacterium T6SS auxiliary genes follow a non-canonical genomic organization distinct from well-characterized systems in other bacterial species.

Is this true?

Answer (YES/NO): NO